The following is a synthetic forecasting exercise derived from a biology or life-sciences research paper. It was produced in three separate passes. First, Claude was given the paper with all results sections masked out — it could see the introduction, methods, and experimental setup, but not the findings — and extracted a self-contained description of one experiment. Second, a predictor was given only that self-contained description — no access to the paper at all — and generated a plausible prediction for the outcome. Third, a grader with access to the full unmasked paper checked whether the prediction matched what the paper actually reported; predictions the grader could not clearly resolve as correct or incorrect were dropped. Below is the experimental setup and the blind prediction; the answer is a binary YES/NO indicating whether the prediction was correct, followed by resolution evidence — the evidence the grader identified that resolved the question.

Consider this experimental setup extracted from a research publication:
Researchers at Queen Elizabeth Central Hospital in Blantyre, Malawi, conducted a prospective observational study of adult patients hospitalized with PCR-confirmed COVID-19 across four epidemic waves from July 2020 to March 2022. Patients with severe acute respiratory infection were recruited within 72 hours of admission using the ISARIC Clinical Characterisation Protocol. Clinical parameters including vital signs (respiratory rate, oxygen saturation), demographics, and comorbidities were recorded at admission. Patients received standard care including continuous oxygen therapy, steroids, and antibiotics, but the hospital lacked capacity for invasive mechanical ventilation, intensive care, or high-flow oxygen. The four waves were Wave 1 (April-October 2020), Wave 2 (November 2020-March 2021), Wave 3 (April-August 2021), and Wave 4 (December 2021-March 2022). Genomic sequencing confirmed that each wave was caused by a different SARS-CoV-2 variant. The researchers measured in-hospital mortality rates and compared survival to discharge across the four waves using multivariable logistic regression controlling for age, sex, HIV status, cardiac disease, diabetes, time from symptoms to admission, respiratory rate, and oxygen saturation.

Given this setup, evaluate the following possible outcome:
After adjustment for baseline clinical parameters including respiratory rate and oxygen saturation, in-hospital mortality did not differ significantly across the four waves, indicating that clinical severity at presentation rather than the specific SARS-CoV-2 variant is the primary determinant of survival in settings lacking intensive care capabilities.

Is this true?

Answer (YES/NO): NO